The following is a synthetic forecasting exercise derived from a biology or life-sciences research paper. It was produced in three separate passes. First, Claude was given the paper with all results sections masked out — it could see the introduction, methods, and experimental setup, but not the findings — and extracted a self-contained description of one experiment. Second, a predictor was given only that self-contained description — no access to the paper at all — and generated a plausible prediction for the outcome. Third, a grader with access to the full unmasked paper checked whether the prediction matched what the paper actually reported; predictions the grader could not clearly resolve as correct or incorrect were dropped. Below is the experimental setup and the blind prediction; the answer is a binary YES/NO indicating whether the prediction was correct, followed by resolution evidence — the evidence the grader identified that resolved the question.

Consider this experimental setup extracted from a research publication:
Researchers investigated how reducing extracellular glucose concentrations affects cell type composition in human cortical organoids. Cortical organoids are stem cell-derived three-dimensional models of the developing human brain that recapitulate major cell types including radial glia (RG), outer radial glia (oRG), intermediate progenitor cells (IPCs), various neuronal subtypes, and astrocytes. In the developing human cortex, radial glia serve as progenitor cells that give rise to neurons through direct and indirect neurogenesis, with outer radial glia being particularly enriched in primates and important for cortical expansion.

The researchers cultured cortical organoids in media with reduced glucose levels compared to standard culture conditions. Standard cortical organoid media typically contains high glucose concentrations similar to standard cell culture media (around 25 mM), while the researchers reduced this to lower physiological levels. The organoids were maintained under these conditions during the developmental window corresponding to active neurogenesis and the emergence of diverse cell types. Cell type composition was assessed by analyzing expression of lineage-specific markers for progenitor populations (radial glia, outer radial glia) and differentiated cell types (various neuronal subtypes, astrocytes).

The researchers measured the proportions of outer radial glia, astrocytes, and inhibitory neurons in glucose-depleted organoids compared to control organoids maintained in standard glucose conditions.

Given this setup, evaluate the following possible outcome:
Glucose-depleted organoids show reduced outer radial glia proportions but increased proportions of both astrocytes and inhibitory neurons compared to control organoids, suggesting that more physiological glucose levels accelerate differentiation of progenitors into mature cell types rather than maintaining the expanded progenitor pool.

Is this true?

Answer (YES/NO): NO